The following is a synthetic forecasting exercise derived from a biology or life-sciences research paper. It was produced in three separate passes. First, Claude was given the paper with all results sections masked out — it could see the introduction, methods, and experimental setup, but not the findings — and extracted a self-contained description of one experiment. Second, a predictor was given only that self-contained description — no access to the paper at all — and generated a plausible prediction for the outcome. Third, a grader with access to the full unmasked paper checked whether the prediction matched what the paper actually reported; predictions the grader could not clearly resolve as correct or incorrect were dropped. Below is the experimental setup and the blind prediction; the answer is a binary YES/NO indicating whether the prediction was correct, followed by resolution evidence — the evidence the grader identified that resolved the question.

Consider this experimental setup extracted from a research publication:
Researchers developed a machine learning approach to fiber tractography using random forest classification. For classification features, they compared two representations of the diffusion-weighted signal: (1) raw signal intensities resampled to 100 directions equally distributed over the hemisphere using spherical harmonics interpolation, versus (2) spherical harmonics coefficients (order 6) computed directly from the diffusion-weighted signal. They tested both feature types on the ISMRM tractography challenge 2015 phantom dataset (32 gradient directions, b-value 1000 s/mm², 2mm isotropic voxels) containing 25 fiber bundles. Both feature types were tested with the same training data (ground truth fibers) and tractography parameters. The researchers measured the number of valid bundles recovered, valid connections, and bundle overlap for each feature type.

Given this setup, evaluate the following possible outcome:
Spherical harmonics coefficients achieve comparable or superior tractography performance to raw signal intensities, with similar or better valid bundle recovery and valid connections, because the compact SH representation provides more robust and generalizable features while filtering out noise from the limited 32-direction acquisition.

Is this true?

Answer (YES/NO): NO